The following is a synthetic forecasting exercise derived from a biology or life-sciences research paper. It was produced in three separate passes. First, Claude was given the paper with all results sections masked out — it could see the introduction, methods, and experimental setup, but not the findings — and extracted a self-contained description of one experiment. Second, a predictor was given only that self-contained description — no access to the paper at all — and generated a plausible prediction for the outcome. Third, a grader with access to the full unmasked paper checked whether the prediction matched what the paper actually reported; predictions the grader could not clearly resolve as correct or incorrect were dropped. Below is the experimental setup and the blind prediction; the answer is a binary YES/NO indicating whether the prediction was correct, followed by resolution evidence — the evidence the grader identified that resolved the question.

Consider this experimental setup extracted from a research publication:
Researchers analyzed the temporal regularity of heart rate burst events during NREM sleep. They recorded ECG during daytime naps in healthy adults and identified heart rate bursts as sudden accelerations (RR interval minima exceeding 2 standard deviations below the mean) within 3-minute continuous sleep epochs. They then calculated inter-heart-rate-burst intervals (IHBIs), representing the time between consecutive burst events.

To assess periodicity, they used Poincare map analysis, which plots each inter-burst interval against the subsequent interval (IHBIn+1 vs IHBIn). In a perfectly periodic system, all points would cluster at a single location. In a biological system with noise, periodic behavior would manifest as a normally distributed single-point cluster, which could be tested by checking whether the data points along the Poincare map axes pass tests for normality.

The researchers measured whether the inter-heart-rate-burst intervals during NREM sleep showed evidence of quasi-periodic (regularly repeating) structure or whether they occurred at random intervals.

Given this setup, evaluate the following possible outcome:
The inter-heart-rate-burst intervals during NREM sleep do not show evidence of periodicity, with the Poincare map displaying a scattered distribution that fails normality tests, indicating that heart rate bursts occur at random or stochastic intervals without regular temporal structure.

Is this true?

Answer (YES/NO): YES